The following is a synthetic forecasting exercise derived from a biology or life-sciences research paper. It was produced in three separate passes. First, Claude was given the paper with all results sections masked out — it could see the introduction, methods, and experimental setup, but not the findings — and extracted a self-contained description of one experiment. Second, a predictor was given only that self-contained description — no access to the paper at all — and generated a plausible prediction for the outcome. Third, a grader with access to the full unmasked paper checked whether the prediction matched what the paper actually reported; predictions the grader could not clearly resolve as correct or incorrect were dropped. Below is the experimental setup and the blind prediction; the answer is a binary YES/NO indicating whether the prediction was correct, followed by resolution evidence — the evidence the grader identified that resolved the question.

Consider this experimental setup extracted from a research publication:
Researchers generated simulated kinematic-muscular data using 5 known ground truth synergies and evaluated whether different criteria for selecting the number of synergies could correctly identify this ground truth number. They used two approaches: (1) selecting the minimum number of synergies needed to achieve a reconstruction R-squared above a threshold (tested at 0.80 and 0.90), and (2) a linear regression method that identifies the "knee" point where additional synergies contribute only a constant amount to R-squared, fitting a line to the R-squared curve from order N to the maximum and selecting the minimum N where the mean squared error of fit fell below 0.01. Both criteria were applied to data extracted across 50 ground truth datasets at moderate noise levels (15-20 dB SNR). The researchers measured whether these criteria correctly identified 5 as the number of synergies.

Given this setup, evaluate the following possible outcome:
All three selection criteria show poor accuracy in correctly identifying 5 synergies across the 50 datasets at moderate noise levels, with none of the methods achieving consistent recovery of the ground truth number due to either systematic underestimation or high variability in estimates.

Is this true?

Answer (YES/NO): NO